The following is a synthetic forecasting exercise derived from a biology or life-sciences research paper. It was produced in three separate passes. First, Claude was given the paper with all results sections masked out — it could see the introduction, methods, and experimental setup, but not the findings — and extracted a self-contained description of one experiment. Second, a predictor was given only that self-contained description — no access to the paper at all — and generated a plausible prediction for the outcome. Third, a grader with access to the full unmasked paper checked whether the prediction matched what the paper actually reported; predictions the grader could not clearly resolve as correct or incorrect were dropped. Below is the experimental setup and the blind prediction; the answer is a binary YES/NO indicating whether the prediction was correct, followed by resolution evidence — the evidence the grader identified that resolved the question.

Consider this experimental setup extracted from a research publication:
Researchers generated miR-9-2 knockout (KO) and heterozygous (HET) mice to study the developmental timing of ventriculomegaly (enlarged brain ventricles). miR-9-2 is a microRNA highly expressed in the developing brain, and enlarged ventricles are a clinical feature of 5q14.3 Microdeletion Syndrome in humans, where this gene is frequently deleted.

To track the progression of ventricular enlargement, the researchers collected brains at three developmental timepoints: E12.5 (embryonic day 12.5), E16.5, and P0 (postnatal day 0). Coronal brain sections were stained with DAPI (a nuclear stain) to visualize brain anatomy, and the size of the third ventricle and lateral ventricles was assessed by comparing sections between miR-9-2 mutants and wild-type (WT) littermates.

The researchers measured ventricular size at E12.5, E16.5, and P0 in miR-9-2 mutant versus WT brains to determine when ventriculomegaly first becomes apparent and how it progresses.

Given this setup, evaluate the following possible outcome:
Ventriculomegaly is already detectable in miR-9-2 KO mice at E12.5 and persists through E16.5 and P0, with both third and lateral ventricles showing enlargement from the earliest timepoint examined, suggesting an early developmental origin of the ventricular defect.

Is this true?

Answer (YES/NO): NO